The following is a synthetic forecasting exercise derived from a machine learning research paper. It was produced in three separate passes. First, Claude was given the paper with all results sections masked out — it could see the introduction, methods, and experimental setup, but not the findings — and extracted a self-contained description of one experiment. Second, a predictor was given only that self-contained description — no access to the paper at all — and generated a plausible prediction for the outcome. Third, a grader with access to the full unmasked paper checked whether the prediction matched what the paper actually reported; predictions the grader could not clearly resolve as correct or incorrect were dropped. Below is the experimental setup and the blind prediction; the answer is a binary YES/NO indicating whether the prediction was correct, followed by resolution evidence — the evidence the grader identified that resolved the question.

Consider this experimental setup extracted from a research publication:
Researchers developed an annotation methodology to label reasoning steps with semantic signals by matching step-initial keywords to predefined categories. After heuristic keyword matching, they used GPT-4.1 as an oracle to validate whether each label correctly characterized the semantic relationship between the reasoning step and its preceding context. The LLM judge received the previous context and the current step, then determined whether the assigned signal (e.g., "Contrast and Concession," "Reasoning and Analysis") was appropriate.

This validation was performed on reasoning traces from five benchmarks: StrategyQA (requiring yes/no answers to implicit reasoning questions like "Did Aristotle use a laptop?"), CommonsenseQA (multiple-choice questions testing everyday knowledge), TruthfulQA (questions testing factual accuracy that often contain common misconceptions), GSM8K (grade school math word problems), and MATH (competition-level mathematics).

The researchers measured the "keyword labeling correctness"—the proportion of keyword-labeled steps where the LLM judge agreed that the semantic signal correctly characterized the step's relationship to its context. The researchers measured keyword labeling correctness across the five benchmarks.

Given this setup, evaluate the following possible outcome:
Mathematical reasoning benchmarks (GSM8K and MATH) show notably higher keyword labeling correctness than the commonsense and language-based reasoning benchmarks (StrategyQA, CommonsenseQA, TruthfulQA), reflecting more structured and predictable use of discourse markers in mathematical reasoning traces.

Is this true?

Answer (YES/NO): NO